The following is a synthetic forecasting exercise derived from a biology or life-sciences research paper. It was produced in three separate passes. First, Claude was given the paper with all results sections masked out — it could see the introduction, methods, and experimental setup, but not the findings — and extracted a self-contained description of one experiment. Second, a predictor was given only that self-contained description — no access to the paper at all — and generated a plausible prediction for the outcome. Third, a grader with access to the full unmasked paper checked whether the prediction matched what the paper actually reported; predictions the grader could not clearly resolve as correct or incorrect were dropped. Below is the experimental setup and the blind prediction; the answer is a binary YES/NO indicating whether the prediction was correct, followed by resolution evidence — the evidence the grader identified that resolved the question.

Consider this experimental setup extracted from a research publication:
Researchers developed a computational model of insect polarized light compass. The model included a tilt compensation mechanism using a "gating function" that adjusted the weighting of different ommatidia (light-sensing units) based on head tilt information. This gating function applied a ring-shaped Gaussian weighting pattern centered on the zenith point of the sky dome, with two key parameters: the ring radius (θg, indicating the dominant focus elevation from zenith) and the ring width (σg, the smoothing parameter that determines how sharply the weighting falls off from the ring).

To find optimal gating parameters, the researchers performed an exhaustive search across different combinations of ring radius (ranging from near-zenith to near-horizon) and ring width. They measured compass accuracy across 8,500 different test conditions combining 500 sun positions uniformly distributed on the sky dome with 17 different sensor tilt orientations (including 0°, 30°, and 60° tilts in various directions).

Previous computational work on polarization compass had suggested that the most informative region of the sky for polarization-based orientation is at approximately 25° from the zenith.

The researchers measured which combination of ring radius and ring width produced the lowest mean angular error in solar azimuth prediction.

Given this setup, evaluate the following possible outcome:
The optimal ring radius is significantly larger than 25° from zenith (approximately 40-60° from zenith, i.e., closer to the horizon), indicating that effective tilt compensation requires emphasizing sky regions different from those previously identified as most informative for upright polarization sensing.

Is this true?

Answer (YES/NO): YES